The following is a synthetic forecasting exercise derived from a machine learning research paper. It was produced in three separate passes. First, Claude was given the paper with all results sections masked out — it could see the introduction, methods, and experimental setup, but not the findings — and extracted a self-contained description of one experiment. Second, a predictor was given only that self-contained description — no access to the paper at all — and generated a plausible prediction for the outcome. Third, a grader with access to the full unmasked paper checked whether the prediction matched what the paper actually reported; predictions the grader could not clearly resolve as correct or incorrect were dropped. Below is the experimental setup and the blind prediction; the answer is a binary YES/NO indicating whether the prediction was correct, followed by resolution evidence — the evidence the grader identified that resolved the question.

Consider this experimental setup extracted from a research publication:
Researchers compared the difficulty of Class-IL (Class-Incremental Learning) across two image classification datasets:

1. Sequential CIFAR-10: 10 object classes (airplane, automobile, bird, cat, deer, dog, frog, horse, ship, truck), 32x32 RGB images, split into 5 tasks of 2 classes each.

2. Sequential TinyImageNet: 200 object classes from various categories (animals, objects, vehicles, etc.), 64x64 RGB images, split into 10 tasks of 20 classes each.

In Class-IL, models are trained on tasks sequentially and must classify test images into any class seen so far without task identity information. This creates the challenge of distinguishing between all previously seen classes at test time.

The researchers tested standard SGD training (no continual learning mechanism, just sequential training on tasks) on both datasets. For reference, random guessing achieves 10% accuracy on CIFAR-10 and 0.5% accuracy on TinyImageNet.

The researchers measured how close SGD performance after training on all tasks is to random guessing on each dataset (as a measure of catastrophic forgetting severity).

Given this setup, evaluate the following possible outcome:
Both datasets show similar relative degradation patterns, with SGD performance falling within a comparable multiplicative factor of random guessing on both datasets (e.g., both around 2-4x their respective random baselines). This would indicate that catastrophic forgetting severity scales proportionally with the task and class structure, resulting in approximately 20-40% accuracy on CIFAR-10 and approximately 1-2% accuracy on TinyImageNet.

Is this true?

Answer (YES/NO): NO